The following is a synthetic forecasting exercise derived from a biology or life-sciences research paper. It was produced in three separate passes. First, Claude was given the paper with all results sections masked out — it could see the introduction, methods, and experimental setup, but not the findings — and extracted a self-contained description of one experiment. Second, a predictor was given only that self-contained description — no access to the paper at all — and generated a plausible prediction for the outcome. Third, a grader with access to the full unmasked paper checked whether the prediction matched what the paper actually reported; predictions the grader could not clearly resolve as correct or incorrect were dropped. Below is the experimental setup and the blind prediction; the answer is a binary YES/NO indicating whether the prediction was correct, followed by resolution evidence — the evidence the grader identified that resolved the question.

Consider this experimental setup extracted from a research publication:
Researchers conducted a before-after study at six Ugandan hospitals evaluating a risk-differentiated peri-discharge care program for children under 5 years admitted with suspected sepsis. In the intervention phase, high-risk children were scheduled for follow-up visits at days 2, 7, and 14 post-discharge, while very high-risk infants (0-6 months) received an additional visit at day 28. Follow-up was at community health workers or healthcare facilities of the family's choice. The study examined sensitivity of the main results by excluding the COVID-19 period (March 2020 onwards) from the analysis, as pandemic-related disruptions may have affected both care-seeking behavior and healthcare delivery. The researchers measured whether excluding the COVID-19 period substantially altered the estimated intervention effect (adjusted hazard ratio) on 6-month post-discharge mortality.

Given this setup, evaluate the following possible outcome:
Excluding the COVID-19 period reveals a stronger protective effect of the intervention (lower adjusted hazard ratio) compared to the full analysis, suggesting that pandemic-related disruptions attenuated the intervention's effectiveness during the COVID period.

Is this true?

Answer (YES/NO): NO